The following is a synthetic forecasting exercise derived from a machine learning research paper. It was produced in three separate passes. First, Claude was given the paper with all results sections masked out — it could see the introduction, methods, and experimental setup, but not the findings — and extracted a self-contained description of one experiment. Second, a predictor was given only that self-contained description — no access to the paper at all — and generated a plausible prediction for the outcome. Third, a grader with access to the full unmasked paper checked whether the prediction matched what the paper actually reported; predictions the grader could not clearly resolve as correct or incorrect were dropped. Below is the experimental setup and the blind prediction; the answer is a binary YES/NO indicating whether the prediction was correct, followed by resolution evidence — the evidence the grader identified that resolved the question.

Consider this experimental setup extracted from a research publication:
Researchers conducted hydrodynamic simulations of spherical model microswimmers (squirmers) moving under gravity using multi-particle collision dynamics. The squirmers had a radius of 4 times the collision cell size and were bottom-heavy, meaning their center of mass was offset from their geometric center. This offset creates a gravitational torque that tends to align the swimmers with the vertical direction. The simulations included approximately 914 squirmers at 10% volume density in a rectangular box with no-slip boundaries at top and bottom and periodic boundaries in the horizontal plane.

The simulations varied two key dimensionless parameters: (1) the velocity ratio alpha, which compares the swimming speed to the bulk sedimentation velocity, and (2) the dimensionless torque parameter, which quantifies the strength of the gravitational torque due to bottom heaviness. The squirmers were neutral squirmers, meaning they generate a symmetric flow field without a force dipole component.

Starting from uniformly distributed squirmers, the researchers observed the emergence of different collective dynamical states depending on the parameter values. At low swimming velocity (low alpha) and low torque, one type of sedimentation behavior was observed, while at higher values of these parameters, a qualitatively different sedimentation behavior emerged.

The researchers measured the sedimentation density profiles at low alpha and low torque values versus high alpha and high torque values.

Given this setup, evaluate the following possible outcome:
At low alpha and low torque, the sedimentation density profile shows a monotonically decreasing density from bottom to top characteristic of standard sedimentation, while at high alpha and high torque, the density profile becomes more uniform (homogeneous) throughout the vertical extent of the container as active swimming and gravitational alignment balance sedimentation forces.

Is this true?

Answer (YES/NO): NO